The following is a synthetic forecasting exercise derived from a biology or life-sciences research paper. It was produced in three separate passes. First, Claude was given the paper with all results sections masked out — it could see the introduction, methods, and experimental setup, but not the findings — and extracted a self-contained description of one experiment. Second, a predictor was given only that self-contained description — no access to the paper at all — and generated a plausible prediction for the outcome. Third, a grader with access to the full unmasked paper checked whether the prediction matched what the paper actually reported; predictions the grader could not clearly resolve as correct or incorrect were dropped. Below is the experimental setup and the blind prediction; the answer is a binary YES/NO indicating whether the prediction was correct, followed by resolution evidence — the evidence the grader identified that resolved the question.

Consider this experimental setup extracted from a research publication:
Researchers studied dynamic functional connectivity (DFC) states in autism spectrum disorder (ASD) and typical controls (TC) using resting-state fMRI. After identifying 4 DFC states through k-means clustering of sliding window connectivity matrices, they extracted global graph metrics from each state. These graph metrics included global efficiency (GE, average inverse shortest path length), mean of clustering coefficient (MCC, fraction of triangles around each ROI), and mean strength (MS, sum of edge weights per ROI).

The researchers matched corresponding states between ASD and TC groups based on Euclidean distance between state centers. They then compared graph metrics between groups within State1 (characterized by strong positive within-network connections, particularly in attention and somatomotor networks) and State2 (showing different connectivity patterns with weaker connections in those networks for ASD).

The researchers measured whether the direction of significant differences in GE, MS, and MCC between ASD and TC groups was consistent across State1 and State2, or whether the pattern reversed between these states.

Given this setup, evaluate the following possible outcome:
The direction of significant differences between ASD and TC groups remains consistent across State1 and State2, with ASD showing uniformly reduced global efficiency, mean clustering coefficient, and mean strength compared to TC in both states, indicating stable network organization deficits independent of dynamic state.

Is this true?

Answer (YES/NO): NO